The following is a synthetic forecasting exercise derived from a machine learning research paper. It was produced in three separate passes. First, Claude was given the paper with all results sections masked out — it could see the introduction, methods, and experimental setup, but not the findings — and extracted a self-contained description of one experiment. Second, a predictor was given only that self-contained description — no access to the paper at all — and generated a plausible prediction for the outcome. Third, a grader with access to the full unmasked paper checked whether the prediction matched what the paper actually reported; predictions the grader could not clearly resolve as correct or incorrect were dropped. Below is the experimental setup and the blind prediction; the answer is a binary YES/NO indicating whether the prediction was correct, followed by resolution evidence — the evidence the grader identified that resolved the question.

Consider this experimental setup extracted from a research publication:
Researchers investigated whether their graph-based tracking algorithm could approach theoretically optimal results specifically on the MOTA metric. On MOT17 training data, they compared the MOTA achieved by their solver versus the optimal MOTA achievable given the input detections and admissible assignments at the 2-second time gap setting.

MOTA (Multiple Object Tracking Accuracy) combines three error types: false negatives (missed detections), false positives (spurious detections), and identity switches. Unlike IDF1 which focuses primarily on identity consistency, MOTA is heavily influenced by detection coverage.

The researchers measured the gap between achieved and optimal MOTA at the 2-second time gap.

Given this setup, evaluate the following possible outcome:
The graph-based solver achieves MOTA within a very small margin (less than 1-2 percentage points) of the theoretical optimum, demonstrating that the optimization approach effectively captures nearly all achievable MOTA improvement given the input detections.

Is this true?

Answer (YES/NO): YES